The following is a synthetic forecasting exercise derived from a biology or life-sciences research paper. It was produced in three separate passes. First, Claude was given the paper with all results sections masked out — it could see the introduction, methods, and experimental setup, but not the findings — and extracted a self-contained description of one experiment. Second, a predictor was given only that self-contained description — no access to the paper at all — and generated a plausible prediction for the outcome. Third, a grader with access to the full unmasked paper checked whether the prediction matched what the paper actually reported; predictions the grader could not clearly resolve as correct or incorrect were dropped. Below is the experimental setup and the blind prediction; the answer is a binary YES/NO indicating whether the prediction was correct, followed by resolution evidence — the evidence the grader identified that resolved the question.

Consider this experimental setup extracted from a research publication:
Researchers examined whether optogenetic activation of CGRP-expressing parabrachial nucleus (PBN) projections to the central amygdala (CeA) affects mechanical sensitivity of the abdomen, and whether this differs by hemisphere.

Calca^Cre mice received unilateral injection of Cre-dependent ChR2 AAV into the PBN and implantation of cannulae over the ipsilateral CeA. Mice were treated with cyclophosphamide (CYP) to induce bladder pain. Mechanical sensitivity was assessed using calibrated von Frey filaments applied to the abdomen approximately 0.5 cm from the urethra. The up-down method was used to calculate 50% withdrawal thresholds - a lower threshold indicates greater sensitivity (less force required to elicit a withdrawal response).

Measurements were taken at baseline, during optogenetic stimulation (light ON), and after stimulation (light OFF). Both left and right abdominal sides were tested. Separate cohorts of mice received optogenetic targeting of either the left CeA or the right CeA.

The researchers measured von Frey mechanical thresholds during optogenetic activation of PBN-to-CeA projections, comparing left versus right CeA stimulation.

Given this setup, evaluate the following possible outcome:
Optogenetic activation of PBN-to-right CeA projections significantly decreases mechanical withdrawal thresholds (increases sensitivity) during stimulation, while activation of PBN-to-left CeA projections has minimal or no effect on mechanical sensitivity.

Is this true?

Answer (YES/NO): NO